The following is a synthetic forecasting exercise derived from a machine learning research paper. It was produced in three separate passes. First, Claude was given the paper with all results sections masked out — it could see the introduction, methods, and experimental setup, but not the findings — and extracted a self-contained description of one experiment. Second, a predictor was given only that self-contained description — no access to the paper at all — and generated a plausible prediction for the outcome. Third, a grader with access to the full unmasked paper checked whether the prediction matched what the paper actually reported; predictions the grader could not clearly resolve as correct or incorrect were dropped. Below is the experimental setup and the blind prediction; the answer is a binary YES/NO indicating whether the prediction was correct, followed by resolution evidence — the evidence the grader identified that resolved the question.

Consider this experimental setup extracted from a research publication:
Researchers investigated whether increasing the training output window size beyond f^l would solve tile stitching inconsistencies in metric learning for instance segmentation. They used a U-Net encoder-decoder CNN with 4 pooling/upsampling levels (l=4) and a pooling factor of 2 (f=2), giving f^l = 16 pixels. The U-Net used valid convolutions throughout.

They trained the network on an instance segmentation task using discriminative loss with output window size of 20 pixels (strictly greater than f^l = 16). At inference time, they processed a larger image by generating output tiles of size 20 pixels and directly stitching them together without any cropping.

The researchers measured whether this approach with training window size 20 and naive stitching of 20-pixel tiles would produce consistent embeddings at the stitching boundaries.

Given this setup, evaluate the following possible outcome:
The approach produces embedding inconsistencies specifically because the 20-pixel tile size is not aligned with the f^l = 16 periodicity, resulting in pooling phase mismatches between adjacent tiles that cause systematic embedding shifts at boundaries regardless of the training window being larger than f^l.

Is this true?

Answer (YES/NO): YES